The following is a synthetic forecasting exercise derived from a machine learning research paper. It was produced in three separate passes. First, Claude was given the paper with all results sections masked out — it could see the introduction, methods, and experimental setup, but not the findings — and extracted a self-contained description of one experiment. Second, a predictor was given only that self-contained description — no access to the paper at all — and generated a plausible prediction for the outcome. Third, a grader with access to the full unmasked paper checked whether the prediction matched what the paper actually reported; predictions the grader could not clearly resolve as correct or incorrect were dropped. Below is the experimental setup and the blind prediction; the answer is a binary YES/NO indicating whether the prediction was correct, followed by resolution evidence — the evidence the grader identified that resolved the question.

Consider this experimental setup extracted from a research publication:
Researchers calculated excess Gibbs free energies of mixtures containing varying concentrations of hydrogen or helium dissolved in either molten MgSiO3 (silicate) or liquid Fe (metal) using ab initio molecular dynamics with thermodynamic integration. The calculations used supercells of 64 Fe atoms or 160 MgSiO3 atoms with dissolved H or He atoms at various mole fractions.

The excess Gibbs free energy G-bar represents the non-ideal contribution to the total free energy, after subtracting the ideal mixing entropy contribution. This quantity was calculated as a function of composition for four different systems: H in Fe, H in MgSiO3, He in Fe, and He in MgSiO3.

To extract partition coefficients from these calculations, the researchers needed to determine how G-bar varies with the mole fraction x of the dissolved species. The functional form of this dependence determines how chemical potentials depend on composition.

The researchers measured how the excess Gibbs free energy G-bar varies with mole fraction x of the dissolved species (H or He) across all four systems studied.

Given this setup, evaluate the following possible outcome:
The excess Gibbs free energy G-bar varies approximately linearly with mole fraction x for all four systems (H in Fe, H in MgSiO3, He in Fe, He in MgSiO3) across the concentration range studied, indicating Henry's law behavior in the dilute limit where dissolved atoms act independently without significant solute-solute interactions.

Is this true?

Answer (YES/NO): YES